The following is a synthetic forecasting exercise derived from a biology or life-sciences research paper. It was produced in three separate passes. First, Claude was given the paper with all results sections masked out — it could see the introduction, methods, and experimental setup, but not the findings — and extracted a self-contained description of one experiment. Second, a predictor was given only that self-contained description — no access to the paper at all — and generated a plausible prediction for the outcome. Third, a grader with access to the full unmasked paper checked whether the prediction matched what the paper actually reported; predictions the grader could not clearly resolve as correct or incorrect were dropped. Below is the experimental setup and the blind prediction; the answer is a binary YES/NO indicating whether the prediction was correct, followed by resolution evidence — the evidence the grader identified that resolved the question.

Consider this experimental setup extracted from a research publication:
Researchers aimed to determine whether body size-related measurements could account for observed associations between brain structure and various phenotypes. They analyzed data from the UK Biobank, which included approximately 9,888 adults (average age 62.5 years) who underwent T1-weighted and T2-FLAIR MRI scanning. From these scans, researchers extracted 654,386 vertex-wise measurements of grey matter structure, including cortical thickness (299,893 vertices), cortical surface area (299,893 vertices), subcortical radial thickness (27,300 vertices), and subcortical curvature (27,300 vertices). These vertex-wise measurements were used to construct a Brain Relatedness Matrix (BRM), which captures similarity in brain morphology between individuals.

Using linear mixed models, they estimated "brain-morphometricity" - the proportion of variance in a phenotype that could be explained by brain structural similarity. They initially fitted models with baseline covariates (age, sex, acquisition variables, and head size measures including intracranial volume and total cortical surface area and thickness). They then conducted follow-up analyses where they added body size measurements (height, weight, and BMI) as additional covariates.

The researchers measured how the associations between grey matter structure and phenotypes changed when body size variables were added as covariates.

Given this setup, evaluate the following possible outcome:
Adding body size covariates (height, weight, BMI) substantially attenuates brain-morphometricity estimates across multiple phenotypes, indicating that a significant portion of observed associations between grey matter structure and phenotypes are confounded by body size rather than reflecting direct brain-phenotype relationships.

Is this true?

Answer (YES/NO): YES